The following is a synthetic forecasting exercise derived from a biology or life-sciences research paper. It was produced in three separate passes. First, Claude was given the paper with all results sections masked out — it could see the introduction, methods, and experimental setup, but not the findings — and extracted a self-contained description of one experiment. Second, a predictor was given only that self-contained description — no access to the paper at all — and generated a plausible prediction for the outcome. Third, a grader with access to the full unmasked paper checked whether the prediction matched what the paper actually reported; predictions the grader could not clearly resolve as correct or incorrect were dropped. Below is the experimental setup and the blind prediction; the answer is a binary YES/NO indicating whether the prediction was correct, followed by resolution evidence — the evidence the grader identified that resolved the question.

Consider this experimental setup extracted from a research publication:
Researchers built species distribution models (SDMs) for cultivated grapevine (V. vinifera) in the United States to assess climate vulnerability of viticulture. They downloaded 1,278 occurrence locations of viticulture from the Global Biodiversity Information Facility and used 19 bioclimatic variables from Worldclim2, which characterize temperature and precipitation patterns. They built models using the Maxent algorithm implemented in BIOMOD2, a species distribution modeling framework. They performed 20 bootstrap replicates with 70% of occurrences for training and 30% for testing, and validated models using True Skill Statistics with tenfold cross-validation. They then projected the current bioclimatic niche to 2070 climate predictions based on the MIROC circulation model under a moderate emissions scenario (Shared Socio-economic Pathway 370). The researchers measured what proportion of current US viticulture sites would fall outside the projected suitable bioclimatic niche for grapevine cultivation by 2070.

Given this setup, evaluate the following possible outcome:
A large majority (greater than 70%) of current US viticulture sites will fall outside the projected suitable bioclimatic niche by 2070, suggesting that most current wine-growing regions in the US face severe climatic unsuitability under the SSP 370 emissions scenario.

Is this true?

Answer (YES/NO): NO